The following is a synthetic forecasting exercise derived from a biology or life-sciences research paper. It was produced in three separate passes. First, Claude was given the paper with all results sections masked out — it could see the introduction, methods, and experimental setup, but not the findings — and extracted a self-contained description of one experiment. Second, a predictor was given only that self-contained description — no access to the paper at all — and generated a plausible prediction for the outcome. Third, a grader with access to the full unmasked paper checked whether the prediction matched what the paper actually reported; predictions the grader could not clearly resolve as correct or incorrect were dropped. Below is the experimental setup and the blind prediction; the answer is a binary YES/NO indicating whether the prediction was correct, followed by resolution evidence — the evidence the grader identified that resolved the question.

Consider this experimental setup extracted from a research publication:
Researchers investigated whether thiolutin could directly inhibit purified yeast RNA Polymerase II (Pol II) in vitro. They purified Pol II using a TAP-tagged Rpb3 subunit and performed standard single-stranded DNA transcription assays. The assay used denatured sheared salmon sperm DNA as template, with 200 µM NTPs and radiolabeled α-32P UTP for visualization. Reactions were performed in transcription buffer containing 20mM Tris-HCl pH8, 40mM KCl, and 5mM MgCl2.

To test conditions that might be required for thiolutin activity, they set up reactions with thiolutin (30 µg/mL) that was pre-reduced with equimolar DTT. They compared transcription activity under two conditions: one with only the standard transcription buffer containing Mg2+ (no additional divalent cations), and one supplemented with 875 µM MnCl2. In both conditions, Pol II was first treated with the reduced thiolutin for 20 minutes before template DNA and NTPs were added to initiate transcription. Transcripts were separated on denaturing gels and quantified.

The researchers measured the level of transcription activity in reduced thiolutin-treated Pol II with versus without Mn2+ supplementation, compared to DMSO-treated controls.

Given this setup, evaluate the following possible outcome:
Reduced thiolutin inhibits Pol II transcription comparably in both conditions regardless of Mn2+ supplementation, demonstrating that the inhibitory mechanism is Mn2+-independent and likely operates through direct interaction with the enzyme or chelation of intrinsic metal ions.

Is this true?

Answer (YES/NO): NO